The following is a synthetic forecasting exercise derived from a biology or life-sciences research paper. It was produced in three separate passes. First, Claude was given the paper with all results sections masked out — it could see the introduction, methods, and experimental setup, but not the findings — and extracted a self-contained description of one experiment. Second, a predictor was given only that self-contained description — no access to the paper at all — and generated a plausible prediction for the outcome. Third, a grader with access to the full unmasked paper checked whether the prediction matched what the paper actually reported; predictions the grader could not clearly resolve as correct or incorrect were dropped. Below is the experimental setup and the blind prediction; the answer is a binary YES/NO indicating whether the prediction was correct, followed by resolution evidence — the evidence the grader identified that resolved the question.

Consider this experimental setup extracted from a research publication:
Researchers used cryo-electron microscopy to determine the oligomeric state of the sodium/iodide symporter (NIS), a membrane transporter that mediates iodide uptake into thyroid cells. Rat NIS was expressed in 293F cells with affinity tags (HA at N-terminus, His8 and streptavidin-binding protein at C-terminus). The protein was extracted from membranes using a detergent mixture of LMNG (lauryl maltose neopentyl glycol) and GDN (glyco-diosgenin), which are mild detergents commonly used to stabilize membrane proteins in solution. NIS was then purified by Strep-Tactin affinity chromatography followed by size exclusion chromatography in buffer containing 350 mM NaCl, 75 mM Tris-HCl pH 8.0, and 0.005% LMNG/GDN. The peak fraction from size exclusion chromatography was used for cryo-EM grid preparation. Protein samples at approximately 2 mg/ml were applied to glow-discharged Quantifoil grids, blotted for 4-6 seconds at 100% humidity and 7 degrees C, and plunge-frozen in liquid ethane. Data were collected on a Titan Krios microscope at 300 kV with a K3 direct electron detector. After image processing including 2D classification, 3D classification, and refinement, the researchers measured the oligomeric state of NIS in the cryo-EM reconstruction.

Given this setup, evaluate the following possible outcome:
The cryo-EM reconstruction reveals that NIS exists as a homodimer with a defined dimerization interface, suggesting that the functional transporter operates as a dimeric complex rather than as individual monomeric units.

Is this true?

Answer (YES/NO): NO